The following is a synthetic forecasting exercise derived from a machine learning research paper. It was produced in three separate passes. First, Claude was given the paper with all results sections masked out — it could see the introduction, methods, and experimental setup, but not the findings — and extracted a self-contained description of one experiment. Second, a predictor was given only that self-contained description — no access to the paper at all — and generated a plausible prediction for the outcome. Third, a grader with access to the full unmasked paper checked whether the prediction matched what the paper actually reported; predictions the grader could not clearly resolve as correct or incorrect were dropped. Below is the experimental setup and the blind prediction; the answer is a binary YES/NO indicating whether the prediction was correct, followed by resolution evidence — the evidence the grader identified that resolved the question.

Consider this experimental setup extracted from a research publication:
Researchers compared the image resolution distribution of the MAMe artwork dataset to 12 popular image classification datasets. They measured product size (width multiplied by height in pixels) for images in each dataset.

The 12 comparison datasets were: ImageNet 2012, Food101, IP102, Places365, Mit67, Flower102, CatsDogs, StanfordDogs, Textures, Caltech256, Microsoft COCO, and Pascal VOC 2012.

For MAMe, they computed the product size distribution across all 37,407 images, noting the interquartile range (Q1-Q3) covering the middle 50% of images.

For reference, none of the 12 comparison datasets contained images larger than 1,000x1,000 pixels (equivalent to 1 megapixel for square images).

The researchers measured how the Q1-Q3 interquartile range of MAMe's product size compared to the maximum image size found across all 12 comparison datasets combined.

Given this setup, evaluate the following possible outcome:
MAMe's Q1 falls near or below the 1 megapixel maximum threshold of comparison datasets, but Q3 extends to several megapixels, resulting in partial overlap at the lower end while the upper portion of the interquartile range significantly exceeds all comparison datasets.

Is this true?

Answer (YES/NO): NO